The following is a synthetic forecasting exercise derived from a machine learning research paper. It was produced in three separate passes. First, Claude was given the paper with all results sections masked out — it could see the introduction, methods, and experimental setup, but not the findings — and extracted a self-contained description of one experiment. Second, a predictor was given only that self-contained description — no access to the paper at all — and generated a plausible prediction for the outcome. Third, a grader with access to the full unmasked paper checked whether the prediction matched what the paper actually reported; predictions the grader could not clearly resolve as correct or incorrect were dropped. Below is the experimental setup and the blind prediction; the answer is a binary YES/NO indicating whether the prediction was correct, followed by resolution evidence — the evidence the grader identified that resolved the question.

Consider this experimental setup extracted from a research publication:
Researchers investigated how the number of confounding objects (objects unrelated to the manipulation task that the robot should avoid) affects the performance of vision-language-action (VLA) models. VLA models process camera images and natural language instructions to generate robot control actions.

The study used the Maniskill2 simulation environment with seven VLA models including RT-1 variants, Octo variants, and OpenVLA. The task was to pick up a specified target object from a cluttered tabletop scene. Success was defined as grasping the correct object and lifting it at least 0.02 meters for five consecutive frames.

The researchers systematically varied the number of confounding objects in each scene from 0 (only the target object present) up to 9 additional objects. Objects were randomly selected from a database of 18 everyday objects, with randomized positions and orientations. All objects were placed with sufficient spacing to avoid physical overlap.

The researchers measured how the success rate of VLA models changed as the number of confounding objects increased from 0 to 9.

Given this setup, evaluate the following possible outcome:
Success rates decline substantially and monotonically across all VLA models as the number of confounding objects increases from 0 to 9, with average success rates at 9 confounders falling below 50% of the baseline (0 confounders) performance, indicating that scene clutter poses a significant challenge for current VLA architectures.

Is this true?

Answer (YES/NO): NO